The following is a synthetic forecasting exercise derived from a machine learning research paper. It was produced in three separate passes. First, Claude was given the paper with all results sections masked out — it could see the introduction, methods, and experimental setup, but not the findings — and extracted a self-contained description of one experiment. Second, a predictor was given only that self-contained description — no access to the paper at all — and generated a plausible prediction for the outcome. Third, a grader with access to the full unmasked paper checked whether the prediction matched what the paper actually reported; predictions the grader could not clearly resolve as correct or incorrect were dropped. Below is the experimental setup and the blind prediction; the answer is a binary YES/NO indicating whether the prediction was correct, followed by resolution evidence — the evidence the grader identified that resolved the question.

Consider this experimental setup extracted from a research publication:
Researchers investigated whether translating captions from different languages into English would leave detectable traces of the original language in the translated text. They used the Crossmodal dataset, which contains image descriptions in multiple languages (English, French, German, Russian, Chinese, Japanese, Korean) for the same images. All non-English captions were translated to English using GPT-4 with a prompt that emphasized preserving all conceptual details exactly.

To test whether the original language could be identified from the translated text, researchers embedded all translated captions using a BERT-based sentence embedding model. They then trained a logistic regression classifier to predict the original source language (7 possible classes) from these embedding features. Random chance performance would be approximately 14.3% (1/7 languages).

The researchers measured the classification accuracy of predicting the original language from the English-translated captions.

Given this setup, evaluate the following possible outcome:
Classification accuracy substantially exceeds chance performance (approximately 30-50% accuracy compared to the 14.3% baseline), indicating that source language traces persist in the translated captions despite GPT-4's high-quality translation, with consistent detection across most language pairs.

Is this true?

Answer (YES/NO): NO